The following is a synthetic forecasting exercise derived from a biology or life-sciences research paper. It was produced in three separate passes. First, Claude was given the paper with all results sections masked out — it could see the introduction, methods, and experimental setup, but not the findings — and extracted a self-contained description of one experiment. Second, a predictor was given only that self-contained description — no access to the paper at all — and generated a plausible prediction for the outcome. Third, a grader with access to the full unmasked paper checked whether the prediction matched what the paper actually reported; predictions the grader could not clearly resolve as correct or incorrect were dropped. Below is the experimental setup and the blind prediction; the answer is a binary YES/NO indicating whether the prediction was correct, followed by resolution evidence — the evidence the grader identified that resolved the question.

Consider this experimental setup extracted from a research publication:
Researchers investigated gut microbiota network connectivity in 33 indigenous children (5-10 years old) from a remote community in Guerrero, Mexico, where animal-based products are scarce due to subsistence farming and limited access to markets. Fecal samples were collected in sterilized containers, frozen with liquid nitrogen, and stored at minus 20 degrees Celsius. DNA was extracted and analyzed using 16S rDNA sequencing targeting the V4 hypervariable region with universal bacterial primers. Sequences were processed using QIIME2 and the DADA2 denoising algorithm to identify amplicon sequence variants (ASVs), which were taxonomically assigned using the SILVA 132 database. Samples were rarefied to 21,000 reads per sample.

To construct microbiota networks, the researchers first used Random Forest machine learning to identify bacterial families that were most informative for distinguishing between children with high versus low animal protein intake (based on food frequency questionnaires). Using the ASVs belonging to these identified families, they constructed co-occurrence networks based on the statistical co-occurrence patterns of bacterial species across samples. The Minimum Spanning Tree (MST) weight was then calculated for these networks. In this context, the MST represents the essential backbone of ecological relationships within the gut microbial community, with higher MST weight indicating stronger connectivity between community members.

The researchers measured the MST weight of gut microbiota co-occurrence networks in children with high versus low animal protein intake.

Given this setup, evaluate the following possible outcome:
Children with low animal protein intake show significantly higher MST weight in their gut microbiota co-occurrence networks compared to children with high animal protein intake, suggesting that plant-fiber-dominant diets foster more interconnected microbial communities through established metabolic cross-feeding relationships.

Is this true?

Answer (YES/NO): NO